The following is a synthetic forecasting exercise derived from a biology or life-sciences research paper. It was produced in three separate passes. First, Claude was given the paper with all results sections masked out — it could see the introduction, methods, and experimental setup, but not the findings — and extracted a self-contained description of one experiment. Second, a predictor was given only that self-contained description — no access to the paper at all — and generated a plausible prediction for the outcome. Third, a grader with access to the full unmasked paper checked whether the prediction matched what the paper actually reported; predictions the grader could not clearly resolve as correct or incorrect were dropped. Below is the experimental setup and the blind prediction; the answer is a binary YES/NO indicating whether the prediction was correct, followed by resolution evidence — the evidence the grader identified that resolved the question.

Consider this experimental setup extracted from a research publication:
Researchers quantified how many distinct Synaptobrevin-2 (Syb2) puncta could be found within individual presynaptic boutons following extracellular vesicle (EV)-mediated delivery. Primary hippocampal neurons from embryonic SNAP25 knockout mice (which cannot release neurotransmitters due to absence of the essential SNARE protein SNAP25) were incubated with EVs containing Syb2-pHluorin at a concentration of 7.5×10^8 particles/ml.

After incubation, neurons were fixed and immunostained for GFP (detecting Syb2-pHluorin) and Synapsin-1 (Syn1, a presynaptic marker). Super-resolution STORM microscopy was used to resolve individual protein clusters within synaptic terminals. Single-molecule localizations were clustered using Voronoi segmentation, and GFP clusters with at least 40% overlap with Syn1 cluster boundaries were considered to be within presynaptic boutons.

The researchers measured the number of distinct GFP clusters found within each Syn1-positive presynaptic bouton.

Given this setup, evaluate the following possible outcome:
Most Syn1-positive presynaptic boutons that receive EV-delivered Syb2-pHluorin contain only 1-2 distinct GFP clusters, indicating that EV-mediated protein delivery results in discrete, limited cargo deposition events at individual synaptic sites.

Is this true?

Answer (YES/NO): YES